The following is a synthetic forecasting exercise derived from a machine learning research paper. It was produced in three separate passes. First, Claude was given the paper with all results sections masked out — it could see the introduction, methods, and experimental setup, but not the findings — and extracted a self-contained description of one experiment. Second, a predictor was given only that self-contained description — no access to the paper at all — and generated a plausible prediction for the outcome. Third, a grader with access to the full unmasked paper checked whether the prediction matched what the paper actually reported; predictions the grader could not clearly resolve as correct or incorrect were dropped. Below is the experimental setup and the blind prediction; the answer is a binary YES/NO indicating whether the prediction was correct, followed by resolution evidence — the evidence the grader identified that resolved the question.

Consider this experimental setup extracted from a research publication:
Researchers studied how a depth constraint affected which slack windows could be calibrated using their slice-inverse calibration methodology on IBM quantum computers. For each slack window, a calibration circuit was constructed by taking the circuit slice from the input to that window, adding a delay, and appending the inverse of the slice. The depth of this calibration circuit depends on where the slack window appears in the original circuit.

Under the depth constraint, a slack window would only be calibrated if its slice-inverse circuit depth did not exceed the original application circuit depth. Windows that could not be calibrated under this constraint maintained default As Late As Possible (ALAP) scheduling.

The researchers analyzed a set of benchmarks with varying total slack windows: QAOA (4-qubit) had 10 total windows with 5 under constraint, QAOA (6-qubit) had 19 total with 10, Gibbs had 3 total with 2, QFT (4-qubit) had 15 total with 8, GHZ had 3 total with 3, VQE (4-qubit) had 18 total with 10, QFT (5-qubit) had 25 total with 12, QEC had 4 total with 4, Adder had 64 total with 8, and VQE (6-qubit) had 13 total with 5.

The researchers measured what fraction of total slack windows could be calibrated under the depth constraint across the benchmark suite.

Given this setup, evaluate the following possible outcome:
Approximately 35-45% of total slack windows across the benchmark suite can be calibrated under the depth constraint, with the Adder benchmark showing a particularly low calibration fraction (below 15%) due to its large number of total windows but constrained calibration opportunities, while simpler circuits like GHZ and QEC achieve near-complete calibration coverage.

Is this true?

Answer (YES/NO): YES